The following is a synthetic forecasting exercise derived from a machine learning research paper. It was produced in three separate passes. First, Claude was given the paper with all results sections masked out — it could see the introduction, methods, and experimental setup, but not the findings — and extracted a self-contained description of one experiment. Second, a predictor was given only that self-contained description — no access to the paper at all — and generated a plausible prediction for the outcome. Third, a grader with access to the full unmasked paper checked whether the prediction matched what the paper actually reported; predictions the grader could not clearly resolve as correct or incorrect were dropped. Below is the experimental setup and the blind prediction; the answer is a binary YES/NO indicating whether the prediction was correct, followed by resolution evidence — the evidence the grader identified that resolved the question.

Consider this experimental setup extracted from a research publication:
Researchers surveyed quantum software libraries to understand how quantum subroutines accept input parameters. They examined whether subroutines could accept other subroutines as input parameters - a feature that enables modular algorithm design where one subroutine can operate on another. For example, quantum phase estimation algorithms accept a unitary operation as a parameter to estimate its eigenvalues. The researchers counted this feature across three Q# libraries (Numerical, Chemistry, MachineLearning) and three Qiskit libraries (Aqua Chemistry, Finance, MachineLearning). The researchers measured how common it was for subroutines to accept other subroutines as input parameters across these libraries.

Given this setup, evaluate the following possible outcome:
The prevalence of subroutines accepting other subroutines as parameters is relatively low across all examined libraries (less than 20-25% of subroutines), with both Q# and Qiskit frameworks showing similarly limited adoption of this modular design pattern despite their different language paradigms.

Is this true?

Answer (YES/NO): NO